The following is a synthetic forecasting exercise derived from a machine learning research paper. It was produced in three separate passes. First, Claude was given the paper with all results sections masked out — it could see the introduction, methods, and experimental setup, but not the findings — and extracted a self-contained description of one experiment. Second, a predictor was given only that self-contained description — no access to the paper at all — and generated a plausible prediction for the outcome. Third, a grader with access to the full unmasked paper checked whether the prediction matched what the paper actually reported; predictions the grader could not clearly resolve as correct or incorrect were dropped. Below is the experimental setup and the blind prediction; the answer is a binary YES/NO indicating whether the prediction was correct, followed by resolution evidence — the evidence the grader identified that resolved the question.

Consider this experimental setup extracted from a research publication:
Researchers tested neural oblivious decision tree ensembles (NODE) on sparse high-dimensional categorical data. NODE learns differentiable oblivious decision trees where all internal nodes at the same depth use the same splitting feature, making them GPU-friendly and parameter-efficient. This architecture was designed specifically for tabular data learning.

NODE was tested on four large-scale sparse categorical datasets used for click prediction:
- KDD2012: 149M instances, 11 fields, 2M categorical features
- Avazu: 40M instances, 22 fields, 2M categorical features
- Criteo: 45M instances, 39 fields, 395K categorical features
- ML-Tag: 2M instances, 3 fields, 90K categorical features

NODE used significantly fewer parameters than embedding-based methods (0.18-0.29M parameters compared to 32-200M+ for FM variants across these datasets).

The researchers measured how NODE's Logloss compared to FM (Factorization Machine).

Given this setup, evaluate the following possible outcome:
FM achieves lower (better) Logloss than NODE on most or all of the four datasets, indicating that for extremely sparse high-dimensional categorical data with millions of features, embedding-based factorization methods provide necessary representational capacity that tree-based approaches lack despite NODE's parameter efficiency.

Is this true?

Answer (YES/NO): YES